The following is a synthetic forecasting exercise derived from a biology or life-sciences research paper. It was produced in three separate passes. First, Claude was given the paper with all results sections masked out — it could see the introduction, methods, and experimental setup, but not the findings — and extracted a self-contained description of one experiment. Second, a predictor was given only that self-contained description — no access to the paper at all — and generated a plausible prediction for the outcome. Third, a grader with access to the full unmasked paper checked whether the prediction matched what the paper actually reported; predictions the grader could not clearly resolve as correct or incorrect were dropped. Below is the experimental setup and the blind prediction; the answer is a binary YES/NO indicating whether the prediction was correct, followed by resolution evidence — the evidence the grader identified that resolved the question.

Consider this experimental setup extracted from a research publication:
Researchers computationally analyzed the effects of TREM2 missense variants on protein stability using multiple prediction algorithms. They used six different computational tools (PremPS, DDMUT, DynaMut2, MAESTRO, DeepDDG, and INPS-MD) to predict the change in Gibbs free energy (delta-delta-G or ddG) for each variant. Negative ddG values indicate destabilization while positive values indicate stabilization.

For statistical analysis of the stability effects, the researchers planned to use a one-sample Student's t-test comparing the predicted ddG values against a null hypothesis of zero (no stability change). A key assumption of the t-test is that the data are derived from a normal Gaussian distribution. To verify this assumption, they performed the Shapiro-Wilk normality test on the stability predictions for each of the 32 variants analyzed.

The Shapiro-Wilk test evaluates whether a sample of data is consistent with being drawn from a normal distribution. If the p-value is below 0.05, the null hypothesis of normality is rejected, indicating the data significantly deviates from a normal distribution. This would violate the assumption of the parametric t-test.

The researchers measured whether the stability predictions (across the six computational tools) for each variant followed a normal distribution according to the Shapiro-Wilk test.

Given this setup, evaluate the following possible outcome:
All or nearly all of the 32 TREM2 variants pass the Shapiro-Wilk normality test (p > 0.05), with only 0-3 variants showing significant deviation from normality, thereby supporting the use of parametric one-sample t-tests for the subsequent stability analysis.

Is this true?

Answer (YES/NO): YES